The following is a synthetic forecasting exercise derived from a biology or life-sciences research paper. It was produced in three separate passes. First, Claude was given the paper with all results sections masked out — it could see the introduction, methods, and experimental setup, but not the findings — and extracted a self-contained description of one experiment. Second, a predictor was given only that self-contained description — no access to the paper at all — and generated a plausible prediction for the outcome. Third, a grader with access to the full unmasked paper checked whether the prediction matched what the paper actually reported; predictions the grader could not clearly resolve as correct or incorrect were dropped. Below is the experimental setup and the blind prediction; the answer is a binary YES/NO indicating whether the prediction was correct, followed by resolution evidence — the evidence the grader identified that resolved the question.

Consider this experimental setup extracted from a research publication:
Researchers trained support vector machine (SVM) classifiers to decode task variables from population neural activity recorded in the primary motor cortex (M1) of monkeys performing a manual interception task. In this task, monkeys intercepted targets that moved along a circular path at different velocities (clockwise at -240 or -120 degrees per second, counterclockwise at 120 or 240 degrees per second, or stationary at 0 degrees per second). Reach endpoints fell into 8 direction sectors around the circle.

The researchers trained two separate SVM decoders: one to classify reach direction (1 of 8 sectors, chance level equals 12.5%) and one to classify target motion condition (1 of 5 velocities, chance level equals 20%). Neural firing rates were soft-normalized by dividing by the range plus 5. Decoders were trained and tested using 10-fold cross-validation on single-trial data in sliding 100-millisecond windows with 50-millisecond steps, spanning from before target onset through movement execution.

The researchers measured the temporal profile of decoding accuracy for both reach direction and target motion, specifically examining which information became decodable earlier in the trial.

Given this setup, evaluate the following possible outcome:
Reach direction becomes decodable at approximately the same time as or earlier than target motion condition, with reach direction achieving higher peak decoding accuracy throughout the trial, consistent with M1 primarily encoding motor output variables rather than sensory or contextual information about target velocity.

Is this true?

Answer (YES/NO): NO